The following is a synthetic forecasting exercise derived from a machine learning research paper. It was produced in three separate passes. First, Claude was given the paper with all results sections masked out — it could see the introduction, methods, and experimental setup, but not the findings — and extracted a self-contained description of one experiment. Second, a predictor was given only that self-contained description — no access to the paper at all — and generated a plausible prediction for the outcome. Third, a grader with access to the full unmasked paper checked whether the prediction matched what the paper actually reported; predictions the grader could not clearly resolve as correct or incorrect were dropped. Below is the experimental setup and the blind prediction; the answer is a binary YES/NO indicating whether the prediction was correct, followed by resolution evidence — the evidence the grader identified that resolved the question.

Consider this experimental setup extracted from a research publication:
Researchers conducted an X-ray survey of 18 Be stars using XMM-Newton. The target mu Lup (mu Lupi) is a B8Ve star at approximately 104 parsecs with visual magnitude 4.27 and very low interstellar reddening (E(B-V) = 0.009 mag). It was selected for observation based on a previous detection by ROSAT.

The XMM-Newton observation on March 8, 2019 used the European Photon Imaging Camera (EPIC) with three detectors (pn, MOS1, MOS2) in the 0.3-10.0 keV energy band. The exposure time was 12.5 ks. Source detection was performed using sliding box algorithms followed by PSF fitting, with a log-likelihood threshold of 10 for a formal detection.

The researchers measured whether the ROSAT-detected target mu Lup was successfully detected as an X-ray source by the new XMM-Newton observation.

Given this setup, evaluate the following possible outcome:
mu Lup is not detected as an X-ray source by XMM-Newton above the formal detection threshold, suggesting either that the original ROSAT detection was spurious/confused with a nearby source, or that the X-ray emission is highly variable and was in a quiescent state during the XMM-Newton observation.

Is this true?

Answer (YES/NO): YES